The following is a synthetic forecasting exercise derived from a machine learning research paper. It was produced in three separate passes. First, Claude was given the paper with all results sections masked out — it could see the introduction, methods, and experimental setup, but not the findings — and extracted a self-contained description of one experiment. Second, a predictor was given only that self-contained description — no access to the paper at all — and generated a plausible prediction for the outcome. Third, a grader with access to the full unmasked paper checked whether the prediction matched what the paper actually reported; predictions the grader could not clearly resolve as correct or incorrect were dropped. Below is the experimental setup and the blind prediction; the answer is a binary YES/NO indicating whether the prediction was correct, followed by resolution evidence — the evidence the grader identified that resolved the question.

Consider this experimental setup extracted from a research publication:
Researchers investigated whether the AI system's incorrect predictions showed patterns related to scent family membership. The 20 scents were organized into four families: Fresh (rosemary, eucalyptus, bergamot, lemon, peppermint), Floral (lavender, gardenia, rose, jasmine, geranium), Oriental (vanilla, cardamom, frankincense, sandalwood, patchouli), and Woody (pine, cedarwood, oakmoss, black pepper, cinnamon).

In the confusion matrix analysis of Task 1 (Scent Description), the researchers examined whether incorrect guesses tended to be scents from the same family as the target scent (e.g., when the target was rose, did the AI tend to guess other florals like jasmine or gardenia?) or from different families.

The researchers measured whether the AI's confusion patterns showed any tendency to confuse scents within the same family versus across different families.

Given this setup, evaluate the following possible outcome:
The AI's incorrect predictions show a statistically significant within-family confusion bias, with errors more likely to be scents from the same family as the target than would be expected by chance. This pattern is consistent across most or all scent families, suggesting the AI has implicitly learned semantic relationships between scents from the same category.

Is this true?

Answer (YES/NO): NO